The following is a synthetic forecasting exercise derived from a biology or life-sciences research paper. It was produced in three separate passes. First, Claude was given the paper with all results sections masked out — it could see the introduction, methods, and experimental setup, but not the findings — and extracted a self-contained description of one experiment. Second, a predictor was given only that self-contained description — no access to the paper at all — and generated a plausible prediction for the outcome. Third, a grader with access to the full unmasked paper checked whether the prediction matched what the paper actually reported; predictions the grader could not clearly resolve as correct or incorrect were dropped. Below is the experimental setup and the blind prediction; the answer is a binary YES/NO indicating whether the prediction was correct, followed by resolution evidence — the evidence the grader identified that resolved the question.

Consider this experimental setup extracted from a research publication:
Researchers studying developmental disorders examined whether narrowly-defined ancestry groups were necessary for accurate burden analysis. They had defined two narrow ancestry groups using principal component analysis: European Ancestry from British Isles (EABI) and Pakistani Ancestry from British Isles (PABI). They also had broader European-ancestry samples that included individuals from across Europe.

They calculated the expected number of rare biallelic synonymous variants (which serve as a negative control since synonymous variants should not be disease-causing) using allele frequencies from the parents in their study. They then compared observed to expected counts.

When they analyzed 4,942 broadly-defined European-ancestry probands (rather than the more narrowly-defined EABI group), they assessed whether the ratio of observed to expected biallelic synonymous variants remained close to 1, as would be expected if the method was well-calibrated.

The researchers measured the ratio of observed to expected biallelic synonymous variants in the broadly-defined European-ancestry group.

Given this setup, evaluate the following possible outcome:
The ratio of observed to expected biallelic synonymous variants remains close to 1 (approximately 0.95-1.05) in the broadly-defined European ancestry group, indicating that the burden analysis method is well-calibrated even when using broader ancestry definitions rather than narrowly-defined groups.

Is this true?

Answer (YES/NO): NO